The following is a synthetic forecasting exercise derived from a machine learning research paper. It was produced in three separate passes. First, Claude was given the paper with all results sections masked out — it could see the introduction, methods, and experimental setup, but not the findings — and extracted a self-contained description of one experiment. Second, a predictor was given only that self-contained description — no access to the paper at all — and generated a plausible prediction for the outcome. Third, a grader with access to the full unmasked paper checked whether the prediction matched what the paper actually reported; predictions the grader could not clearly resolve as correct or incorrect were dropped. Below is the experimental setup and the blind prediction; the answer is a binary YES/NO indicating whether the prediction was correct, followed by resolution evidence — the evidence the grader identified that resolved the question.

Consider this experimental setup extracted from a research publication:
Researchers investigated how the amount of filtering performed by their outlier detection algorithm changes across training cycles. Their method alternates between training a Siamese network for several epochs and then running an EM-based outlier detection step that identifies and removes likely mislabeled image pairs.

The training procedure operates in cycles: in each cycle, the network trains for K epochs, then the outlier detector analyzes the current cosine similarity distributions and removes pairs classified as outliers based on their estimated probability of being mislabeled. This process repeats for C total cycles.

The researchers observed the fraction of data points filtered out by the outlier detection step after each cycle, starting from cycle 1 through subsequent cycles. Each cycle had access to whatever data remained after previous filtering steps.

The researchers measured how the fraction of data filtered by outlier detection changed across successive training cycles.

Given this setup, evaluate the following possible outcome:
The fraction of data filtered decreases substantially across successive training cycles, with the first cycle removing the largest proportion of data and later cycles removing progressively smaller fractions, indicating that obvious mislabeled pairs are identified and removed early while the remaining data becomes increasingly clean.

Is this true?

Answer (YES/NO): YES